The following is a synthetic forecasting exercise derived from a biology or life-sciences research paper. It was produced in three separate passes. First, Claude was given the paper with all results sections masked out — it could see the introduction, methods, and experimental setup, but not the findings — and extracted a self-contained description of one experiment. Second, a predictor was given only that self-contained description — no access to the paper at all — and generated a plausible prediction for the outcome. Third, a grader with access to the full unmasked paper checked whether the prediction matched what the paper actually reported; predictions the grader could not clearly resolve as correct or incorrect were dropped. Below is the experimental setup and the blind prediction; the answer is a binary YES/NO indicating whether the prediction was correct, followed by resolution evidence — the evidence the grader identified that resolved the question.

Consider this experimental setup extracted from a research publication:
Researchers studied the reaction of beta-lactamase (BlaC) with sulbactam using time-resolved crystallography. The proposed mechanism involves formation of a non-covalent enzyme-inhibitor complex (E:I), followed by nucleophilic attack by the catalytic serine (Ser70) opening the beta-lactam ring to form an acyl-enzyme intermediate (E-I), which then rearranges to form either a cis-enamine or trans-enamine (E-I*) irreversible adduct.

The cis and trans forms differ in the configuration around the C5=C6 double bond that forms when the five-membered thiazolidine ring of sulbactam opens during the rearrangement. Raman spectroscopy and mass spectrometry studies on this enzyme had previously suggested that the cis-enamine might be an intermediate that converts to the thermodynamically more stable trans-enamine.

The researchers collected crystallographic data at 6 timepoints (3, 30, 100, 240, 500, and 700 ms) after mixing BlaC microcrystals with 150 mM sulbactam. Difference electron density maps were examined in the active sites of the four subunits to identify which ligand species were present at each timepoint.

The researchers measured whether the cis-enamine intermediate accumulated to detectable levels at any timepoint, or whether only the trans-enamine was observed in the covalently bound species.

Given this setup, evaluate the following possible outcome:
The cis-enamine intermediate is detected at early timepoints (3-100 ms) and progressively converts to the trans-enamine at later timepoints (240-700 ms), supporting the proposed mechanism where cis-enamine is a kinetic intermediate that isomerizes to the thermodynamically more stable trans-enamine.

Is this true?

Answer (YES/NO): NO